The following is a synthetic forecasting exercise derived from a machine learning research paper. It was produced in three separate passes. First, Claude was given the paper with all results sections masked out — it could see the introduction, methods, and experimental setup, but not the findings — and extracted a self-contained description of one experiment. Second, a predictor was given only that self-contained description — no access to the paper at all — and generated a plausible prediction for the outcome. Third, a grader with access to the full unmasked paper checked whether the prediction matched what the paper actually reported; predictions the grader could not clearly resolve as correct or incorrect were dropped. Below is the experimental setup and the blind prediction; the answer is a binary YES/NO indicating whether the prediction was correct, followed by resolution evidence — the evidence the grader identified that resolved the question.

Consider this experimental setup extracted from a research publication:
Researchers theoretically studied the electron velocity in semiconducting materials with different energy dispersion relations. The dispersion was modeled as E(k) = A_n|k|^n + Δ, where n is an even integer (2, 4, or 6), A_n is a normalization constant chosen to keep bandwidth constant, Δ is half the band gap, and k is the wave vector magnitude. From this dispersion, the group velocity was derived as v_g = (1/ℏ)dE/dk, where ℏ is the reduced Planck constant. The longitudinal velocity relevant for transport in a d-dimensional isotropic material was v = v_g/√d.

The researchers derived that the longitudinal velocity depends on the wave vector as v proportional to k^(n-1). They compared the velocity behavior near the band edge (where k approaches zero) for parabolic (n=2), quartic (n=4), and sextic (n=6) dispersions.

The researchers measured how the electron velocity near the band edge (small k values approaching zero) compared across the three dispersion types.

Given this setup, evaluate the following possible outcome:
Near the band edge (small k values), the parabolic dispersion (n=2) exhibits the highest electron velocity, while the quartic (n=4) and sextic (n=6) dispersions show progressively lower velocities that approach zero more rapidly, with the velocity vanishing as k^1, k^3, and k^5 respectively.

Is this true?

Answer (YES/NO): YES